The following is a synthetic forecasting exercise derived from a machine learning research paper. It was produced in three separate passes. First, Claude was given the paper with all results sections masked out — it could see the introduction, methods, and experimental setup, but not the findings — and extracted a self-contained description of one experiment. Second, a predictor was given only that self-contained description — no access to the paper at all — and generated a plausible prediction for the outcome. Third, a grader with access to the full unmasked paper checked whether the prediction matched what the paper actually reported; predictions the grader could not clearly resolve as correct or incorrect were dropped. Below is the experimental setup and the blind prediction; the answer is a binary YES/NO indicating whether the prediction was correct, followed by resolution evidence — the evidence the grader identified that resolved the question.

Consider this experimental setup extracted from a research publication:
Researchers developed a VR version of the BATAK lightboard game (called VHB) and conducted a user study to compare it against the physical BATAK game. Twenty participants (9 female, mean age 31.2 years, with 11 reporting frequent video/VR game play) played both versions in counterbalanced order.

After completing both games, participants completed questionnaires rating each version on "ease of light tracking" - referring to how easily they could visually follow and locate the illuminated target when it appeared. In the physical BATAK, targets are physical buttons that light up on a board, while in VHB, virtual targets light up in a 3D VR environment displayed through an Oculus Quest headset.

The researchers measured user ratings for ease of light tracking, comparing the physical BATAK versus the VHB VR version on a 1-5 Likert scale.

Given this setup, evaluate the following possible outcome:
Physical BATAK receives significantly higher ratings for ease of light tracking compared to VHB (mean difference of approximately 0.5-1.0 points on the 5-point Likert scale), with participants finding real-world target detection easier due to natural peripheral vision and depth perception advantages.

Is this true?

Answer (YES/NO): NO